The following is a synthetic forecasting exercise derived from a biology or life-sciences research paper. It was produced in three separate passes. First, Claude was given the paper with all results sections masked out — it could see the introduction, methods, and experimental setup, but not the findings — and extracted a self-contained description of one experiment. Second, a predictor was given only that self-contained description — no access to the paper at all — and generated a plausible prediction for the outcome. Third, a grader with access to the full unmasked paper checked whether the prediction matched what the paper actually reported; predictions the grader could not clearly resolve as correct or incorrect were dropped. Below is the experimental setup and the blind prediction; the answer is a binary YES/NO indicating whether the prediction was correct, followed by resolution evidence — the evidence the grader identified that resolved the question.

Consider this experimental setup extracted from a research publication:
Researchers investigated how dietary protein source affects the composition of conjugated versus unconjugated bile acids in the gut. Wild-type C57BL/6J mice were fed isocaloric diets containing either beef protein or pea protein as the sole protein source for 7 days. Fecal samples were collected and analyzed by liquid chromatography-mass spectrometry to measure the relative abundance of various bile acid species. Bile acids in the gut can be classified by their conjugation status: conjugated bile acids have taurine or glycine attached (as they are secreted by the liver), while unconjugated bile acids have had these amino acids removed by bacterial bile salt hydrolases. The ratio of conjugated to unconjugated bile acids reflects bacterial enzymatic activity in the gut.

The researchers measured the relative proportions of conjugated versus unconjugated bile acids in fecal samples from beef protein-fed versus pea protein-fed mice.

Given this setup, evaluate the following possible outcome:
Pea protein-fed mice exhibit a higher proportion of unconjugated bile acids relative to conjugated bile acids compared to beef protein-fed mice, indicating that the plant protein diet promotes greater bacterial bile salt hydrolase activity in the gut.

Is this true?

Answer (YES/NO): YES